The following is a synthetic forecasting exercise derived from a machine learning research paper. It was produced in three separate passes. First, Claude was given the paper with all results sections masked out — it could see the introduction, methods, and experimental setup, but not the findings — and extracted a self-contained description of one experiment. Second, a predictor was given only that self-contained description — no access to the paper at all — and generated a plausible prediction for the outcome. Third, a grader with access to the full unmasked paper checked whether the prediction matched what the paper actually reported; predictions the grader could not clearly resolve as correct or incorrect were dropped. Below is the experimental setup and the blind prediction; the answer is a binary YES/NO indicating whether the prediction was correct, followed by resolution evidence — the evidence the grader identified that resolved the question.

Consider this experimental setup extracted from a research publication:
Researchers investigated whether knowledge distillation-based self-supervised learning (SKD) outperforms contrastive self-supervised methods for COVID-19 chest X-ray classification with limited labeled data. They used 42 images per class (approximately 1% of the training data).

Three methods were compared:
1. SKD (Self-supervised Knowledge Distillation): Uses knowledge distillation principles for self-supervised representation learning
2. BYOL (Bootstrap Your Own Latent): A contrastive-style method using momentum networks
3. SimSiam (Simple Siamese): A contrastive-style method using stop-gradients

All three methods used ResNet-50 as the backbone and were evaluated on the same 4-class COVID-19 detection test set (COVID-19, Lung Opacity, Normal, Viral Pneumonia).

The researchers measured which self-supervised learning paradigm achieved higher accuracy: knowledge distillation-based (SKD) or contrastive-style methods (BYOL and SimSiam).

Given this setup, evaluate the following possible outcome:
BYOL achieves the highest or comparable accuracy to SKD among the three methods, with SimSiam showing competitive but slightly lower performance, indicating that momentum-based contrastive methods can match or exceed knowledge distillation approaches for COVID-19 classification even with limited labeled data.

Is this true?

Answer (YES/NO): NO